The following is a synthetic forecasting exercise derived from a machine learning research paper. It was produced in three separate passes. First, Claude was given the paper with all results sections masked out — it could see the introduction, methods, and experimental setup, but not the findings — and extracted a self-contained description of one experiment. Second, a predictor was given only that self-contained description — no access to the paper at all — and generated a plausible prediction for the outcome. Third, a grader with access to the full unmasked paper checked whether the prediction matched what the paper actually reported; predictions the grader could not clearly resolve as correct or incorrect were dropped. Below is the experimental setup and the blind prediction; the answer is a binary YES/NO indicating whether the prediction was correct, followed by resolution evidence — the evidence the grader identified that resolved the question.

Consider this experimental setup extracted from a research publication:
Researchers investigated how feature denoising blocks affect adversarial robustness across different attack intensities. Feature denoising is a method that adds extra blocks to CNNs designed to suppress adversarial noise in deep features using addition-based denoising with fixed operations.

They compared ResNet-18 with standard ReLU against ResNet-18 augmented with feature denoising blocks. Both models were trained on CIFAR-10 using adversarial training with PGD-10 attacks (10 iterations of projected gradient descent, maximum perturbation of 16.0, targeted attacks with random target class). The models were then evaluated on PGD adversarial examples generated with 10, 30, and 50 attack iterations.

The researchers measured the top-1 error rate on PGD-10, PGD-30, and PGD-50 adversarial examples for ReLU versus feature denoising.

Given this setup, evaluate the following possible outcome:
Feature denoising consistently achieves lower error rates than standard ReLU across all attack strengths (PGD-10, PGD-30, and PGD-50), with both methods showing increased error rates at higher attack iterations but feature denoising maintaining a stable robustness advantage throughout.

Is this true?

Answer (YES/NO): NO